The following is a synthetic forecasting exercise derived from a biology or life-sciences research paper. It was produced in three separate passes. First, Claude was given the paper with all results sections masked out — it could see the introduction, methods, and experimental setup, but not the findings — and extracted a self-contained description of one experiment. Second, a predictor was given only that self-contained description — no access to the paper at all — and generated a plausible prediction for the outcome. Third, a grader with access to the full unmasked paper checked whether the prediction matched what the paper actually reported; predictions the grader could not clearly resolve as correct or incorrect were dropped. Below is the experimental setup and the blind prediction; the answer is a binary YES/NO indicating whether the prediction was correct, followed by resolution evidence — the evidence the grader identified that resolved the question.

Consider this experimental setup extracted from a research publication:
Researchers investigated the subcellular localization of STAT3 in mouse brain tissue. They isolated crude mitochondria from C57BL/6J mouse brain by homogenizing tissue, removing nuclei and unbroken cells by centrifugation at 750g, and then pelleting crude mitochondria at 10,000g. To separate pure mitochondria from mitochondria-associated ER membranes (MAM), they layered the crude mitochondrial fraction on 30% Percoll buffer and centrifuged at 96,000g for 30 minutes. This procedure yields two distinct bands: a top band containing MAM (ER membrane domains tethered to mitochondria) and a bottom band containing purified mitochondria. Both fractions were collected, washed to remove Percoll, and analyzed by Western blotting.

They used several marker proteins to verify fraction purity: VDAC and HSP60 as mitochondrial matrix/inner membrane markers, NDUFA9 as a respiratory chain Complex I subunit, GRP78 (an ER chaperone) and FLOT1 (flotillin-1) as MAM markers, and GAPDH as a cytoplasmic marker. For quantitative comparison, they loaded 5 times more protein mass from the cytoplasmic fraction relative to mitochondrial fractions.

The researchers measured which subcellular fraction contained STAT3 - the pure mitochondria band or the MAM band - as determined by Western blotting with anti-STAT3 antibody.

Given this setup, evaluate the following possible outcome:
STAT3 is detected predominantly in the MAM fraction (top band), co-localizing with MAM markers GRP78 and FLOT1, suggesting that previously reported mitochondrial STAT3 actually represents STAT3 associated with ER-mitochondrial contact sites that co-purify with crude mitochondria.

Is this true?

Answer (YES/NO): YES